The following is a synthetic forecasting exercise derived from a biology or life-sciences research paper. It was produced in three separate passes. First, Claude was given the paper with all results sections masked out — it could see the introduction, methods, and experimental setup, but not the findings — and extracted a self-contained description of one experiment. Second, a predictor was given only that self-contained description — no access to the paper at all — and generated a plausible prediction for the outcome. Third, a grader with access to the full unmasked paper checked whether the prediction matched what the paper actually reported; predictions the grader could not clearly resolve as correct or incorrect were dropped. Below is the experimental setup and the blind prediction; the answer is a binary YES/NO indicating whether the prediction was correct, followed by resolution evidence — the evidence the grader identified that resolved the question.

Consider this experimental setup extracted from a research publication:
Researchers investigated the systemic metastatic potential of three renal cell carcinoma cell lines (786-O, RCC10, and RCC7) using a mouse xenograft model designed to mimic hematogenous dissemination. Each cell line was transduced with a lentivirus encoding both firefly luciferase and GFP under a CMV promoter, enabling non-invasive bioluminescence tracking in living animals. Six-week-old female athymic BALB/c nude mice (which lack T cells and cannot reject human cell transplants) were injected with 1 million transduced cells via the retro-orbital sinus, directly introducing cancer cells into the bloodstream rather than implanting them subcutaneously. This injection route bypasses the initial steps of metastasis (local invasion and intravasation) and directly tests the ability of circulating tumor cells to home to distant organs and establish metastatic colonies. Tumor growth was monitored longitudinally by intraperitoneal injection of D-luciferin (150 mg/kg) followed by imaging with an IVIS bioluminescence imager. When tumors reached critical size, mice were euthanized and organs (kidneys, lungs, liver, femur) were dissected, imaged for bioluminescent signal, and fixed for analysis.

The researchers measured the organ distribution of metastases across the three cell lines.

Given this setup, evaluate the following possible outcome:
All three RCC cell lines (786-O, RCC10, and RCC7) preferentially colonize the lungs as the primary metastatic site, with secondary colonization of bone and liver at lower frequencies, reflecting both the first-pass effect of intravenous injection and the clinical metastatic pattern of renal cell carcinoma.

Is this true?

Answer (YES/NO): NO